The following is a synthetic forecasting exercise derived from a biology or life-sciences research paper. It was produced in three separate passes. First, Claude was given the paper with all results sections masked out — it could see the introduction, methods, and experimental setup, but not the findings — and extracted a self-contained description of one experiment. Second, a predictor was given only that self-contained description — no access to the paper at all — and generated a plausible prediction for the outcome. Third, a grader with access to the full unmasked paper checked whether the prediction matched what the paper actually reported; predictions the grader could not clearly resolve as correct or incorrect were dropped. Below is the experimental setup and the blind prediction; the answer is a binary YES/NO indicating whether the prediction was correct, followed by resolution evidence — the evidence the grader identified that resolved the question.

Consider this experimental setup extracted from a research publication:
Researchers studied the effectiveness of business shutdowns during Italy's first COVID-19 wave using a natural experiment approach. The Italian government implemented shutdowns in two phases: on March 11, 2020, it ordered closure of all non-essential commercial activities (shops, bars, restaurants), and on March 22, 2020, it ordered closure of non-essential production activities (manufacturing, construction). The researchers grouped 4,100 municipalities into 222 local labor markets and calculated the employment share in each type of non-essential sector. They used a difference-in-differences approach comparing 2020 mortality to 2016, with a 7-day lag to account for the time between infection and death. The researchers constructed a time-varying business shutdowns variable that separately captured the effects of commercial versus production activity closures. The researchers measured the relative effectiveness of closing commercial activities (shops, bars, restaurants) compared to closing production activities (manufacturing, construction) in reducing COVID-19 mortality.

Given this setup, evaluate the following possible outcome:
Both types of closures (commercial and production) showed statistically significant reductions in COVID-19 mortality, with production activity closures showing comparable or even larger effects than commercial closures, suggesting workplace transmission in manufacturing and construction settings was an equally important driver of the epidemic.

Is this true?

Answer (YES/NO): NO